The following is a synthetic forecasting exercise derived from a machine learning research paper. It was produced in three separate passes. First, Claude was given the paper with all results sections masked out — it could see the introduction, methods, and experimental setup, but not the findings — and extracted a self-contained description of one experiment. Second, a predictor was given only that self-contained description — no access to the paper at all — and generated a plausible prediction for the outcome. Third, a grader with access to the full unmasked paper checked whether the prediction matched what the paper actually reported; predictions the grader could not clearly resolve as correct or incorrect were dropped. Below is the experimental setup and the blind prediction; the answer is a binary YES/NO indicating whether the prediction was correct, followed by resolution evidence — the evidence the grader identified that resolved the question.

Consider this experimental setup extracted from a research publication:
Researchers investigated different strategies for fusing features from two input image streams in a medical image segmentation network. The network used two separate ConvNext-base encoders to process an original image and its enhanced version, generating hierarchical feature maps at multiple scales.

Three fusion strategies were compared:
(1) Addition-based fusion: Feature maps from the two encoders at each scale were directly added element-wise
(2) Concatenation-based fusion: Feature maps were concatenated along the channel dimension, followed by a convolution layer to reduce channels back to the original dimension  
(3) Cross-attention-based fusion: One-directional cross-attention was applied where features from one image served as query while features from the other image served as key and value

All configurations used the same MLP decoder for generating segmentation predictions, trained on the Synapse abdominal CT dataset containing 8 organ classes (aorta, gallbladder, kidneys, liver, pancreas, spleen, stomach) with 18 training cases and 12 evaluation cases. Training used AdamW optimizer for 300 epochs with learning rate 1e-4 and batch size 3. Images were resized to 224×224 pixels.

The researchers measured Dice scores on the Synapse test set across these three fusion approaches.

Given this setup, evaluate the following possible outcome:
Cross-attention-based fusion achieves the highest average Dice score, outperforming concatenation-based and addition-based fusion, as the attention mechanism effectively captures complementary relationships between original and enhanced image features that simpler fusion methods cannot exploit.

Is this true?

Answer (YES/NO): YES